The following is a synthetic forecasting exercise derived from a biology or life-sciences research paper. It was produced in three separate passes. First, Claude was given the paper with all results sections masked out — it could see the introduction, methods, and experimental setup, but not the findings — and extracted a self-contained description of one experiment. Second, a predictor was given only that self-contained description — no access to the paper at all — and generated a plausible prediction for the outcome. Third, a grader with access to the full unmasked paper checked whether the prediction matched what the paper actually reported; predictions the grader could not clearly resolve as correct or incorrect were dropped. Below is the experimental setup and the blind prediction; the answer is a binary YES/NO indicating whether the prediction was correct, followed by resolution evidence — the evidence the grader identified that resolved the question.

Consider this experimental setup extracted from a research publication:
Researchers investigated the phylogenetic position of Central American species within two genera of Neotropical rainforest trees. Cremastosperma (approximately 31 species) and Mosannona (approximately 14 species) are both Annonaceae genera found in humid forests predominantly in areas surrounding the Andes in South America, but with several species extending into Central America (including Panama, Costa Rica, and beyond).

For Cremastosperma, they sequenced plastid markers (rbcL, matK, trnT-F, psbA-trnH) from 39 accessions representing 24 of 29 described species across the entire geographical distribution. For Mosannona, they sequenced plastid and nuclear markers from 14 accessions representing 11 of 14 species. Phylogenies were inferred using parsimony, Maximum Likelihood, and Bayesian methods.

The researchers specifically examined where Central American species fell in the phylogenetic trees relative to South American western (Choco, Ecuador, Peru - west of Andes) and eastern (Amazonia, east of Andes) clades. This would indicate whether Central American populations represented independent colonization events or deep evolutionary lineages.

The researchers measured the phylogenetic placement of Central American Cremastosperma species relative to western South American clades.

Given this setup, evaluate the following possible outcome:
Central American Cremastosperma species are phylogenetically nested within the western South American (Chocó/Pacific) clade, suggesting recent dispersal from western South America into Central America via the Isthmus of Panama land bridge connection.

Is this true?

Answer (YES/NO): YES